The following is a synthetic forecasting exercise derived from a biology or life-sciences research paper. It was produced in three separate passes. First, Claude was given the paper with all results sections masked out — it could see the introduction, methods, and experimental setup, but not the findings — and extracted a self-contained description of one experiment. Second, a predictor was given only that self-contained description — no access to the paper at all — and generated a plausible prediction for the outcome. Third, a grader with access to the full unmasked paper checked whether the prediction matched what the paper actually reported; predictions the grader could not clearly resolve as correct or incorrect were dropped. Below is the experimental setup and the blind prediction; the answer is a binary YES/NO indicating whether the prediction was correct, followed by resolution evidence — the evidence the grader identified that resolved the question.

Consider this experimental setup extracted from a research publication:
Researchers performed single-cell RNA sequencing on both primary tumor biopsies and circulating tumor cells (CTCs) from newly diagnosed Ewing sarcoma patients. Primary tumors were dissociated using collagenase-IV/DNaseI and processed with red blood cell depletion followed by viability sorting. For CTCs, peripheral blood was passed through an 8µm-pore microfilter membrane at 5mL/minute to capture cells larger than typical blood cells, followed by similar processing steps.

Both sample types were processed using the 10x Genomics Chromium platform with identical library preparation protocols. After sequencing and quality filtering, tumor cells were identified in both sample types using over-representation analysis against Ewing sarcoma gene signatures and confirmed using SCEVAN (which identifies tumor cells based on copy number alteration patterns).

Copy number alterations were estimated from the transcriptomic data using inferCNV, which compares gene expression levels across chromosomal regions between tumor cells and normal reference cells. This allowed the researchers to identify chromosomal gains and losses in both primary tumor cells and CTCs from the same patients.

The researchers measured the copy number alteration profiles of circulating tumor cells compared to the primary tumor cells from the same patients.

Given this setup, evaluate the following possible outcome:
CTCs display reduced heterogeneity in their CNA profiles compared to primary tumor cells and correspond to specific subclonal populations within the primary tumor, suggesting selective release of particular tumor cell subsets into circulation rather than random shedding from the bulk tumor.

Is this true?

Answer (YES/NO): NO